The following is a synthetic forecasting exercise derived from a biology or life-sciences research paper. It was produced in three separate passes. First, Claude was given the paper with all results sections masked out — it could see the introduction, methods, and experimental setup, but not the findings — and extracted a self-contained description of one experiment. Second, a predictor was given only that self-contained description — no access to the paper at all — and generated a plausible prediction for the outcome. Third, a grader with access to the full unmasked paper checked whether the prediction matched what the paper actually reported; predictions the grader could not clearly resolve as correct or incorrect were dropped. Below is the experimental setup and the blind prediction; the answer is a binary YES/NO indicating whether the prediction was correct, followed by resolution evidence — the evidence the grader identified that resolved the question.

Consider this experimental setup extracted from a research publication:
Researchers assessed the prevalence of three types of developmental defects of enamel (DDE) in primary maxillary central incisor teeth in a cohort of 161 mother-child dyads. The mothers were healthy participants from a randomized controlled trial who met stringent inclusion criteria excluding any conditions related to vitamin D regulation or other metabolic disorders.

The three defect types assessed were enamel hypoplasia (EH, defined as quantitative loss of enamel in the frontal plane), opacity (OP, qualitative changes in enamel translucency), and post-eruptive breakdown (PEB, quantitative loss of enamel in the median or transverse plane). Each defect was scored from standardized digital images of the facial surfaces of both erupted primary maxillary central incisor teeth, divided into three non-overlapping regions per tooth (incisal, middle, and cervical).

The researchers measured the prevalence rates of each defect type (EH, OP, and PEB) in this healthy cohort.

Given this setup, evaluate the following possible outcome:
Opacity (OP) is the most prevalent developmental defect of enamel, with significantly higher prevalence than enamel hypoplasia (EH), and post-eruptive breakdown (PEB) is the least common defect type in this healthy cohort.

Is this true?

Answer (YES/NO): NO